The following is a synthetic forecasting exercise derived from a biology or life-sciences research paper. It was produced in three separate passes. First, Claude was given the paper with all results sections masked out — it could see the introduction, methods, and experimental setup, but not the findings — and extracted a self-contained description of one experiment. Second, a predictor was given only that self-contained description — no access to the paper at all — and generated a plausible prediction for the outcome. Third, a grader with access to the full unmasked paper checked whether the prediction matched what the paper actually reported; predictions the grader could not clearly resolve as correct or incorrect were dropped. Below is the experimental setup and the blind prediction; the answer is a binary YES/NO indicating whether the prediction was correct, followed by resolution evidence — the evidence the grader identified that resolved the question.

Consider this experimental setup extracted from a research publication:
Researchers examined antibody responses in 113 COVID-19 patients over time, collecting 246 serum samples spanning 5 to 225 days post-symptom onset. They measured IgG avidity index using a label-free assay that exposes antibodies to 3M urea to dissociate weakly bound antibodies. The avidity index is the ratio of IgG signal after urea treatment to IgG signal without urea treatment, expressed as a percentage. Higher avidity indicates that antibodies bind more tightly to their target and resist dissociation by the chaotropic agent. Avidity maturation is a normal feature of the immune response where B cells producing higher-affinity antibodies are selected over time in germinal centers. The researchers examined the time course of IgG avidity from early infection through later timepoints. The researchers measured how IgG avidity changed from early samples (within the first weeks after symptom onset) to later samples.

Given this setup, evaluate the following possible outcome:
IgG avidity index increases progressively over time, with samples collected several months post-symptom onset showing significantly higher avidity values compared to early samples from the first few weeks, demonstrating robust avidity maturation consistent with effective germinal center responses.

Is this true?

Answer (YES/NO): NO